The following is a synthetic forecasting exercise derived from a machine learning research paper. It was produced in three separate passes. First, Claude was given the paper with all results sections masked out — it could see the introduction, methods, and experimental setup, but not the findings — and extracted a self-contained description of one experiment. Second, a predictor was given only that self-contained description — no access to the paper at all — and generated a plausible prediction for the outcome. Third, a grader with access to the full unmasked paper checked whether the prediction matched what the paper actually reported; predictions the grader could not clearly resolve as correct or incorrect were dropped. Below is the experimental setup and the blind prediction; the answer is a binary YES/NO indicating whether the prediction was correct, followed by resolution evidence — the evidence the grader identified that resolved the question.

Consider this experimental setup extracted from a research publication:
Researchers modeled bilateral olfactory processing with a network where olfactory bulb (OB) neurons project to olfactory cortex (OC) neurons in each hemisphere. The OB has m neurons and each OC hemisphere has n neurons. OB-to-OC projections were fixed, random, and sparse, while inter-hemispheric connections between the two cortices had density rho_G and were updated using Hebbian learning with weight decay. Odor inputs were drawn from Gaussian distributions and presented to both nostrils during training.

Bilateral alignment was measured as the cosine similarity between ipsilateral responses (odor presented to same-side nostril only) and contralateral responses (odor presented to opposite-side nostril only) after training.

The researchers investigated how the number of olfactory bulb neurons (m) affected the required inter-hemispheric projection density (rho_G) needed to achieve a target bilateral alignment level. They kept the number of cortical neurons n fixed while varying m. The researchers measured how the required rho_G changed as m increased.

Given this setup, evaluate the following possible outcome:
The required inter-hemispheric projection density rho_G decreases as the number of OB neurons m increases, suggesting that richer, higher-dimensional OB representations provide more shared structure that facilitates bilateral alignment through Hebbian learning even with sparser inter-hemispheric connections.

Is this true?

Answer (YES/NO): NO